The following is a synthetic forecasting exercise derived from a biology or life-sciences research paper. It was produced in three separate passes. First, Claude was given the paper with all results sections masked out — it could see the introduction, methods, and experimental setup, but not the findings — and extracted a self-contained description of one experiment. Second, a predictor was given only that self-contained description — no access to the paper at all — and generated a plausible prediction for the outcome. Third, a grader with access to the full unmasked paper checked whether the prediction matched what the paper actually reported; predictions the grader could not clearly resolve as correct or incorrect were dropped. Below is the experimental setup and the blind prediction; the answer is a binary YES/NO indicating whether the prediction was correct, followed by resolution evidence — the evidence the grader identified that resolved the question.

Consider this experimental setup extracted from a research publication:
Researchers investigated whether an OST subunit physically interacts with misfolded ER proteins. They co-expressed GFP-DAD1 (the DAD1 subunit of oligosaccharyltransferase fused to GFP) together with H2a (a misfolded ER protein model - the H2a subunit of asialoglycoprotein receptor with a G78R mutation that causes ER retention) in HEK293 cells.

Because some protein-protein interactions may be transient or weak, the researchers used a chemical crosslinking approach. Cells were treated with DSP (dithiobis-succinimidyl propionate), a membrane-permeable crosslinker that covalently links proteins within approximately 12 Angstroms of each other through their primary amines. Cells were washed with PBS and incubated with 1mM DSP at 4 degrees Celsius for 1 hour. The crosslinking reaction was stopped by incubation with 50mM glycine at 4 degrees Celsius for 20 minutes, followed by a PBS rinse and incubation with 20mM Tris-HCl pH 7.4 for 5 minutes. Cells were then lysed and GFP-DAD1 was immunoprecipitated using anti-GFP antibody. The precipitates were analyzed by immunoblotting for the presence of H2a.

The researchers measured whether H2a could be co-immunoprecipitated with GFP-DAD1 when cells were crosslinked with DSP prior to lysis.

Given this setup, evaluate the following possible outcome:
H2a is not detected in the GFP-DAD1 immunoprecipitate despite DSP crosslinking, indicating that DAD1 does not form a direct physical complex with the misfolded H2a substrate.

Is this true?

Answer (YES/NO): NO